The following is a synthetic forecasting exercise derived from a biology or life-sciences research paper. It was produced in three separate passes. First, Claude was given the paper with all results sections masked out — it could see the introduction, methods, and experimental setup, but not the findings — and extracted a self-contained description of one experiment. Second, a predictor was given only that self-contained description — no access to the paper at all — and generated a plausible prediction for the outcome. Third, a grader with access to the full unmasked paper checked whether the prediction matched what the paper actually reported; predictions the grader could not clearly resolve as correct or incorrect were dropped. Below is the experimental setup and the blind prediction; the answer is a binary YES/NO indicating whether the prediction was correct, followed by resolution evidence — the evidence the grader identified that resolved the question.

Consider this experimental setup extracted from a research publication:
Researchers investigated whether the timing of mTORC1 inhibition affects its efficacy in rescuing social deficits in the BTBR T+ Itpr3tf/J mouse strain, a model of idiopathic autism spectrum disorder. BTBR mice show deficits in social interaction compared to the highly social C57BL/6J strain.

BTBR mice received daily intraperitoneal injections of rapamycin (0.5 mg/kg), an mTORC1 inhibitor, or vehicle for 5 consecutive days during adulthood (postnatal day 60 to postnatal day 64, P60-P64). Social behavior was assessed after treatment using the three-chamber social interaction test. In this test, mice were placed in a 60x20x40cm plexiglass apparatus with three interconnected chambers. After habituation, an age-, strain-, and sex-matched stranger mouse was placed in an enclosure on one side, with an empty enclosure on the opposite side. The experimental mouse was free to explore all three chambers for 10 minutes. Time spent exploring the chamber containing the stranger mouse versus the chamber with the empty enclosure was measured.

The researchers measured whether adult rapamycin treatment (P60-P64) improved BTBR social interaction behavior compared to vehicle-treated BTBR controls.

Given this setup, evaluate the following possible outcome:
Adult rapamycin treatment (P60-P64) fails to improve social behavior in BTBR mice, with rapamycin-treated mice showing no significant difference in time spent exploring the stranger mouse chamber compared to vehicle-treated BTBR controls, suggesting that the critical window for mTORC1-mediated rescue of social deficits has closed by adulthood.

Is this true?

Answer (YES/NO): YES